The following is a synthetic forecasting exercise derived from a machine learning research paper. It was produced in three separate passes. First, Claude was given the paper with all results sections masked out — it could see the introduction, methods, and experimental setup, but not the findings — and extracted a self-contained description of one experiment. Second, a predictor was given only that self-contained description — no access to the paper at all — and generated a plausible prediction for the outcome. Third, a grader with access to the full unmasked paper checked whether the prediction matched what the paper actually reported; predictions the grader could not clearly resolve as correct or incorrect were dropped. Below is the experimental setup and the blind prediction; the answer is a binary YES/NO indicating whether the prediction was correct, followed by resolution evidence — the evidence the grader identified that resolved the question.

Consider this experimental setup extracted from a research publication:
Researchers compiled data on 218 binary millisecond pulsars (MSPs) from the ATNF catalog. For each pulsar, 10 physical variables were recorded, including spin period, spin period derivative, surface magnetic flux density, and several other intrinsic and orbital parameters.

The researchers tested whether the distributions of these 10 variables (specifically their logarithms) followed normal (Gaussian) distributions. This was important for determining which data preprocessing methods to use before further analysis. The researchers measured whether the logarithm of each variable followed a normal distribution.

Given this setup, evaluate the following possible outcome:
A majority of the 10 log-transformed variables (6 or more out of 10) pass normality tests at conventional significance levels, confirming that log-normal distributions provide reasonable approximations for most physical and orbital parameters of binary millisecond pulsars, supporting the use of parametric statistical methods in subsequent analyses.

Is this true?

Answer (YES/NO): NO